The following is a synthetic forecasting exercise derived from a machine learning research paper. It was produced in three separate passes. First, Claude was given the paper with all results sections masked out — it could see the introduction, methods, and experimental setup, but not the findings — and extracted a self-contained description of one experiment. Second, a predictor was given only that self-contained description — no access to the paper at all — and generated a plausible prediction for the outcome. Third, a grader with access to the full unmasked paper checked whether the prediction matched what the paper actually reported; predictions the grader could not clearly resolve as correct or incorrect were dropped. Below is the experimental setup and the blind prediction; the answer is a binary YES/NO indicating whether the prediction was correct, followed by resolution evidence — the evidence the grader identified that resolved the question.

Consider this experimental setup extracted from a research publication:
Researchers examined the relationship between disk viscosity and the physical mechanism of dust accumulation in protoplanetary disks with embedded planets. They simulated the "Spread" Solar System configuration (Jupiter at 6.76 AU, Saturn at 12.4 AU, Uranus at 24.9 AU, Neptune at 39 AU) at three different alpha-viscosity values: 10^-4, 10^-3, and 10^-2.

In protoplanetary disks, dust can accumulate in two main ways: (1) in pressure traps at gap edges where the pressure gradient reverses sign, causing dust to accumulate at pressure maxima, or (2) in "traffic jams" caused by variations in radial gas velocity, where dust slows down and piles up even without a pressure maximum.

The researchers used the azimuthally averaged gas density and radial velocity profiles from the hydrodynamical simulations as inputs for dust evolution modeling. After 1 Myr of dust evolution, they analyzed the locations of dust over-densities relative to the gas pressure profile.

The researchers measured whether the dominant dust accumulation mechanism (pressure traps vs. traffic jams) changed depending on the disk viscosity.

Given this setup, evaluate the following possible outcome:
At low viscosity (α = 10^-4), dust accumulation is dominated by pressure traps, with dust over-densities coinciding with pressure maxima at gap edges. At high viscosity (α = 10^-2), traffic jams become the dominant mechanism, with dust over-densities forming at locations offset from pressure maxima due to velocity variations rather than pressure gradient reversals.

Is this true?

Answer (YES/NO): NO